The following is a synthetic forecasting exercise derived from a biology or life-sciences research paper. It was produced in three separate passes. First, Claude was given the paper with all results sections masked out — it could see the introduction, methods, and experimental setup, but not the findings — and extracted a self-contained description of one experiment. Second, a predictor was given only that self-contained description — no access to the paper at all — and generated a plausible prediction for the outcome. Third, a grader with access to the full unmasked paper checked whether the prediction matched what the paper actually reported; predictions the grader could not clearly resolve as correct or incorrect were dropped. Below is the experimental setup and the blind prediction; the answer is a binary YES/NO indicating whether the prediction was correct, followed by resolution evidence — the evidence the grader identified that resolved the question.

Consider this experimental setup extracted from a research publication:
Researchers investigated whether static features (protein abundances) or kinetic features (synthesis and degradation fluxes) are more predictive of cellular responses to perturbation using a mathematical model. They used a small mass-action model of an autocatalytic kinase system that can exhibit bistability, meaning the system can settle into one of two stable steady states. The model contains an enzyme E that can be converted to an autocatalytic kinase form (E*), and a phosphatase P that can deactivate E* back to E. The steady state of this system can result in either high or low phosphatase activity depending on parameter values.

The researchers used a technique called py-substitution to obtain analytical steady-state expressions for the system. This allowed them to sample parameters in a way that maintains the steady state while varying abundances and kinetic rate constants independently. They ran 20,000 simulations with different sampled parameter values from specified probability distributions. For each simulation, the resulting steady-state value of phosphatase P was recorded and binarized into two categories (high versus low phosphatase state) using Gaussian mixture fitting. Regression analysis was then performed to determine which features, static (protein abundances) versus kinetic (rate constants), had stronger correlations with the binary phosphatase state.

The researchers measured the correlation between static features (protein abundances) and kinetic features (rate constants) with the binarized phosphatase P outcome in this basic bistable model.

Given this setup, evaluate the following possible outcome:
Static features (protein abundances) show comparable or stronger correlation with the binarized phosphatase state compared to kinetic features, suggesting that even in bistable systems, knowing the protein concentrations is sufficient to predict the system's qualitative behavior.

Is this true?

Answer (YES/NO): YES